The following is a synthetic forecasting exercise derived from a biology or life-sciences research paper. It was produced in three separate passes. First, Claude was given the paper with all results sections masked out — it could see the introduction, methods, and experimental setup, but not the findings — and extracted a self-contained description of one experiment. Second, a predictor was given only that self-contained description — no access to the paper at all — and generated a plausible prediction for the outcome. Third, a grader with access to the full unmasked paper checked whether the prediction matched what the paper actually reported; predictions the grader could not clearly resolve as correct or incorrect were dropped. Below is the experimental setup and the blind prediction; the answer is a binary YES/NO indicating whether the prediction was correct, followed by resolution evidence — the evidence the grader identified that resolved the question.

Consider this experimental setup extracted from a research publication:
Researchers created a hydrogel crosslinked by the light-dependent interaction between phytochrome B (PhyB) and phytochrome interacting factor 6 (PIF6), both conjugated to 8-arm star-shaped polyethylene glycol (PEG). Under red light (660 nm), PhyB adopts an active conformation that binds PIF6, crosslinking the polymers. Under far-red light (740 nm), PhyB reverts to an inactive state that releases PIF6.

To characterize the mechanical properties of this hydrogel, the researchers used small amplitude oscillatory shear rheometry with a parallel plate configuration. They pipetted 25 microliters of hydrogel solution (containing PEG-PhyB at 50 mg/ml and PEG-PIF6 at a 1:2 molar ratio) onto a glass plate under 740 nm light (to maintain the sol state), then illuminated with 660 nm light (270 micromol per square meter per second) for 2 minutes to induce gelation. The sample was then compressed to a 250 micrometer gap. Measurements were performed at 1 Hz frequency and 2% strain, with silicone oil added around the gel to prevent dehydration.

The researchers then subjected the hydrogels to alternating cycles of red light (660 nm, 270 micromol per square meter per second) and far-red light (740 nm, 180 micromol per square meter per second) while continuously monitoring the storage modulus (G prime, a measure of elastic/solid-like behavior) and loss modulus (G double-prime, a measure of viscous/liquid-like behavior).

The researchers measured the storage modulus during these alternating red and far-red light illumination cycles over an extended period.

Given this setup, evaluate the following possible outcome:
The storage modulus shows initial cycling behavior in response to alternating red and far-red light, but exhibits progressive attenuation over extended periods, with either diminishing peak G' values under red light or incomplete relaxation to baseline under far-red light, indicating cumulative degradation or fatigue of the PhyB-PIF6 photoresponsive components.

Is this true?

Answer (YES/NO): NO